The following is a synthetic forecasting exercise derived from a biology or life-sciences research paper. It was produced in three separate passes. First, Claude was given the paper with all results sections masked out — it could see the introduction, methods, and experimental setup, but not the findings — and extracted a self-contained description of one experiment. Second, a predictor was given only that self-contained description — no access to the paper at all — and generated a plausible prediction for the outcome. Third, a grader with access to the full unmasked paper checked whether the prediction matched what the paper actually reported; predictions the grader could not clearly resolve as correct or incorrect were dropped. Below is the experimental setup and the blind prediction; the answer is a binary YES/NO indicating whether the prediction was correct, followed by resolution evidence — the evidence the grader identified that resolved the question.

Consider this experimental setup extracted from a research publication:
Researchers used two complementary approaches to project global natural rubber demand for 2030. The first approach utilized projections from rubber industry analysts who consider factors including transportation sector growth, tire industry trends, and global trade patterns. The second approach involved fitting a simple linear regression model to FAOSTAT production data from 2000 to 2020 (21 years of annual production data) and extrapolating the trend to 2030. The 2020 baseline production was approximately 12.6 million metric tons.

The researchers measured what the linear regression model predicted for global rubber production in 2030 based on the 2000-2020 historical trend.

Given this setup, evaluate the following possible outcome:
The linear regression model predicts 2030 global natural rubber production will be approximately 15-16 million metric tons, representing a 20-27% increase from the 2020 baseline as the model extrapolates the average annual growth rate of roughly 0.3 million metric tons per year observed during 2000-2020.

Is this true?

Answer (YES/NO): NO